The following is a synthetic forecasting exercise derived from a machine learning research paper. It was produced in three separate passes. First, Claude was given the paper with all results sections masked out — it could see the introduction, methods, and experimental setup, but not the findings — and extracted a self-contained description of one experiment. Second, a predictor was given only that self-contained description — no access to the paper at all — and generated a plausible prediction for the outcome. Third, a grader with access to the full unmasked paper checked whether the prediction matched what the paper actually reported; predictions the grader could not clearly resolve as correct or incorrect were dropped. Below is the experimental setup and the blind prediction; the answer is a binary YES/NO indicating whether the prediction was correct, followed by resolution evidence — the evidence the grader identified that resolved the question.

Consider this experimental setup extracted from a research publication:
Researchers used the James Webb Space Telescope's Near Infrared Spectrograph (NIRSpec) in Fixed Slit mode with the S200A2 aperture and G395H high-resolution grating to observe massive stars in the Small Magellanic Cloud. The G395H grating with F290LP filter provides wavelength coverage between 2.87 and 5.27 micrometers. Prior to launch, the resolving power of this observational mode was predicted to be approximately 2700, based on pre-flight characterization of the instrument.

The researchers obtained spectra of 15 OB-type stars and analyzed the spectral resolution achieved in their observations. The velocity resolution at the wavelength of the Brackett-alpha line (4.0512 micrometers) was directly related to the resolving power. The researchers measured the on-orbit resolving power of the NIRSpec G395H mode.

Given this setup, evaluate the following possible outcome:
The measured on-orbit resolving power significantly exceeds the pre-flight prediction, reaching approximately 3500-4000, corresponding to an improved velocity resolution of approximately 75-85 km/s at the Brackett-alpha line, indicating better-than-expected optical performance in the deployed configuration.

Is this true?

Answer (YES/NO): YES